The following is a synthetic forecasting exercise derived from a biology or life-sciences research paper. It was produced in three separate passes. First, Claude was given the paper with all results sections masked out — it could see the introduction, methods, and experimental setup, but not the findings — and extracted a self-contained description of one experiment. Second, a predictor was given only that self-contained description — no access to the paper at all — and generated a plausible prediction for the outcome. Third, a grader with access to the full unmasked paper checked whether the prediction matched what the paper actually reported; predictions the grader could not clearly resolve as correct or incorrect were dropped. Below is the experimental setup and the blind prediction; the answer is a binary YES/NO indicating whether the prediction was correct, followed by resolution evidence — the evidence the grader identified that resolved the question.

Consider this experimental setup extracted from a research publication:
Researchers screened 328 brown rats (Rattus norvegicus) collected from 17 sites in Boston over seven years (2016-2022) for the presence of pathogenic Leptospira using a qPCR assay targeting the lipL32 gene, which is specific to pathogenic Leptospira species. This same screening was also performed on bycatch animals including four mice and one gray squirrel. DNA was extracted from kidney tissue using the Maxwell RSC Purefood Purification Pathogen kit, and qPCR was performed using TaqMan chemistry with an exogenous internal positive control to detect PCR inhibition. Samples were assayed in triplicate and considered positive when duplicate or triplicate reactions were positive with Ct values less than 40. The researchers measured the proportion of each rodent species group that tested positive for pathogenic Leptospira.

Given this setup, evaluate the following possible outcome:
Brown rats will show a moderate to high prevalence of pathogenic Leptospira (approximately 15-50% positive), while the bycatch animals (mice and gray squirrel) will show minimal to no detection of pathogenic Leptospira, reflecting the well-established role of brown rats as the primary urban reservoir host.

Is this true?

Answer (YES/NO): YES